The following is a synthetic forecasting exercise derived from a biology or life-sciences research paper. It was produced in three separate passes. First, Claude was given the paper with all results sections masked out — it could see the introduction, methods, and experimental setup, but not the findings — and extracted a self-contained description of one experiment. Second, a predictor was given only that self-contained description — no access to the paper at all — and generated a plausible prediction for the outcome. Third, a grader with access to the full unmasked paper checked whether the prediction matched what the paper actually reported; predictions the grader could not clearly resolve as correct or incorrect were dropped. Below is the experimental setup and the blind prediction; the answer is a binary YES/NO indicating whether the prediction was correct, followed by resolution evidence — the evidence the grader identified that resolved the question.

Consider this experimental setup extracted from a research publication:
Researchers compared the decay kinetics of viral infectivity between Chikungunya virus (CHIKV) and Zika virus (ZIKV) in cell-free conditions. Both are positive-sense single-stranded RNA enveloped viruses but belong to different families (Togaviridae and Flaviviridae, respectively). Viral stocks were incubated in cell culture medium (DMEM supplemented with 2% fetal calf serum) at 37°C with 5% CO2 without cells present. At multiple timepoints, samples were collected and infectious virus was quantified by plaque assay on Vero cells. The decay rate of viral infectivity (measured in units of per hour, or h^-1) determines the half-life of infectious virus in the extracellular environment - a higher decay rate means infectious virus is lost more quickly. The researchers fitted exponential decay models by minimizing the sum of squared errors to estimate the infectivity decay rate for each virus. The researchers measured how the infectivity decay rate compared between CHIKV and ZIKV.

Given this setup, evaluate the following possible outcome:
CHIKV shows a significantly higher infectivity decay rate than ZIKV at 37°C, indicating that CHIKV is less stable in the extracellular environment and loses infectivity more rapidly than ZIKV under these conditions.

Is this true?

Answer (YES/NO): NO